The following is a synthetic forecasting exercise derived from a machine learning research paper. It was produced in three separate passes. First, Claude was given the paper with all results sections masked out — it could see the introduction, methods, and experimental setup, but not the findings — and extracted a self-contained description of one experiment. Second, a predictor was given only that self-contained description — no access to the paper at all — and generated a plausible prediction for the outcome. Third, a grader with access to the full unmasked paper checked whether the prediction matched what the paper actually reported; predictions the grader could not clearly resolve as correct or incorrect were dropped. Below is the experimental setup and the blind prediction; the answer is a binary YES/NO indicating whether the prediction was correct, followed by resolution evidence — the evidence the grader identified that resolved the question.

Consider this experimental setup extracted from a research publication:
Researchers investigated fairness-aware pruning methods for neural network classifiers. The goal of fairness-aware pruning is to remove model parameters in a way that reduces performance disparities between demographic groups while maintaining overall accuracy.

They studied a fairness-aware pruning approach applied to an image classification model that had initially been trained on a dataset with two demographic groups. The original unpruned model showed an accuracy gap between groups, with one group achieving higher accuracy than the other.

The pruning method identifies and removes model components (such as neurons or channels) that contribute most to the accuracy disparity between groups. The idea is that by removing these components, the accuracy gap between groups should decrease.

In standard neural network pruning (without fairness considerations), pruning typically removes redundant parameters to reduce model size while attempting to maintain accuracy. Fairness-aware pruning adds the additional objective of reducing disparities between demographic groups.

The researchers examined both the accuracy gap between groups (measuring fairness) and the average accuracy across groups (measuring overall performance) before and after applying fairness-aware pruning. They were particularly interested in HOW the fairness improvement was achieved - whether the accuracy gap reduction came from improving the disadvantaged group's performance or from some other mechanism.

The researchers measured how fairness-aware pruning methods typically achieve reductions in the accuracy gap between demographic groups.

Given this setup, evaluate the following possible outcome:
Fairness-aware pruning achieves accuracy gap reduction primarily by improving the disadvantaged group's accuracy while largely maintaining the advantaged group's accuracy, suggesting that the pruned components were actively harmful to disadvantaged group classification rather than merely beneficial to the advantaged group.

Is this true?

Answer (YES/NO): NO